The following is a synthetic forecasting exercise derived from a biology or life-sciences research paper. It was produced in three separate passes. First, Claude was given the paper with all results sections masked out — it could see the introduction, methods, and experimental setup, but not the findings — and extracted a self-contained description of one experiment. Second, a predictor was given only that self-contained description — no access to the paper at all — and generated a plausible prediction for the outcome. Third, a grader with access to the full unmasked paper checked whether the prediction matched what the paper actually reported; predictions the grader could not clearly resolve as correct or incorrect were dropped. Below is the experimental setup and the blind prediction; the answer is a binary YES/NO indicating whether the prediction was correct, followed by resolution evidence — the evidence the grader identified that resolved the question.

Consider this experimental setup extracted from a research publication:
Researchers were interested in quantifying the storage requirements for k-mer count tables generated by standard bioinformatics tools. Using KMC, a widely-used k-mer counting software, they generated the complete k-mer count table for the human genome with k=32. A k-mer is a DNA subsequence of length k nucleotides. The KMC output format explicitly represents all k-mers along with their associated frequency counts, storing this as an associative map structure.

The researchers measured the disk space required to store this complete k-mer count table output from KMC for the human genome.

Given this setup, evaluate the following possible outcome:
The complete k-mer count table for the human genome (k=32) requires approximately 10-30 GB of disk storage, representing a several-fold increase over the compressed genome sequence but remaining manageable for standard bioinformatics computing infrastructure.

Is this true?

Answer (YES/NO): YES